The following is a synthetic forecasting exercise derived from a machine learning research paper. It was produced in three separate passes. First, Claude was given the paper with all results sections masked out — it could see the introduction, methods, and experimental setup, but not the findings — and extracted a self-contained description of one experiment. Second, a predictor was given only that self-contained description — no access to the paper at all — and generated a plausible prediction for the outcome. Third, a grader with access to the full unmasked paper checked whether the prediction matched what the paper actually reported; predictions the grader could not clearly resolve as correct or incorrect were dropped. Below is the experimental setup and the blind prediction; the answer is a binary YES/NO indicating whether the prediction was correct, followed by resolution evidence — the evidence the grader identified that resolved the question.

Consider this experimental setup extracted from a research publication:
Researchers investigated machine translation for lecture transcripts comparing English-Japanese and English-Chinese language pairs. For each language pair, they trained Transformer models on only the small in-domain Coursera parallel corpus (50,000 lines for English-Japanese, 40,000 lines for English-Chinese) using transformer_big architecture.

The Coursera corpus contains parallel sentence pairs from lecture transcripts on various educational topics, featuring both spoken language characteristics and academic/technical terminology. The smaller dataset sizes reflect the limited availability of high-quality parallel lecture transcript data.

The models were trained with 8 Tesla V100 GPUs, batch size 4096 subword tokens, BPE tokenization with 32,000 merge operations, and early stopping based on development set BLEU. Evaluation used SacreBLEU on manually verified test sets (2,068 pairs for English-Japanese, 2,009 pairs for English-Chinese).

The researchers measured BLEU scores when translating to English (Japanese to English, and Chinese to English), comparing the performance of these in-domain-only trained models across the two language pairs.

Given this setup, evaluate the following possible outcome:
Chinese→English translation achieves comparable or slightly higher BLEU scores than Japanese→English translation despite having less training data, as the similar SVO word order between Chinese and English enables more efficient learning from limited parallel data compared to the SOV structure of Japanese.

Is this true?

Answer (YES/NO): NO